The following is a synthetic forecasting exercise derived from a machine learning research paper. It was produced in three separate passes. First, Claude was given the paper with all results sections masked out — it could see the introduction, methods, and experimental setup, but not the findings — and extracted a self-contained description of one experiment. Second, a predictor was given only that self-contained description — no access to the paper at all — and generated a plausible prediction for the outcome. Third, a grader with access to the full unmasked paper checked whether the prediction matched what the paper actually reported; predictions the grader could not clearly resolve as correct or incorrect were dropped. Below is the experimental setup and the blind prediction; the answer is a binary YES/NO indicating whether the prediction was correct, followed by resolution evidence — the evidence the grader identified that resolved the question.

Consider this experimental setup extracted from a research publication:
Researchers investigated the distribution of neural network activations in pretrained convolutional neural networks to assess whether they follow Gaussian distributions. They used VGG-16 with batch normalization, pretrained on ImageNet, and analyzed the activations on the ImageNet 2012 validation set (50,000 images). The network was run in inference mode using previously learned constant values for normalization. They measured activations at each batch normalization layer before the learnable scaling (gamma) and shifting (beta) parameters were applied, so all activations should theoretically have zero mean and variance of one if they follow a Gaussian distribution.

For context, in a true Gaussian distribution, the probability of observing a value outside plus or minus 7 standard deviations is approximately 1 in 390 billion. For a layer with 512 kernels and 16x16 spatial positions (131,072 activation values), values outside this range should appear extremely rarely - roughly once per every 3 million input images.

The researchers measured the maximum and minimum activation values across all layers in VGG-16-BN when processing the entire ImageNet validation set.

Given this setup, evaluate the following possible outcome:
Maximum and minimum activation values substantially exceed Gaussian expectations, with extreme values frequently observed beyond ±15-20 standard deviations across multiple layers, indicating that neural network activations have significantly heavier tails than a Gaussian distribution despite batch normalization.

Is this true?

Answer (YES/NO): YES